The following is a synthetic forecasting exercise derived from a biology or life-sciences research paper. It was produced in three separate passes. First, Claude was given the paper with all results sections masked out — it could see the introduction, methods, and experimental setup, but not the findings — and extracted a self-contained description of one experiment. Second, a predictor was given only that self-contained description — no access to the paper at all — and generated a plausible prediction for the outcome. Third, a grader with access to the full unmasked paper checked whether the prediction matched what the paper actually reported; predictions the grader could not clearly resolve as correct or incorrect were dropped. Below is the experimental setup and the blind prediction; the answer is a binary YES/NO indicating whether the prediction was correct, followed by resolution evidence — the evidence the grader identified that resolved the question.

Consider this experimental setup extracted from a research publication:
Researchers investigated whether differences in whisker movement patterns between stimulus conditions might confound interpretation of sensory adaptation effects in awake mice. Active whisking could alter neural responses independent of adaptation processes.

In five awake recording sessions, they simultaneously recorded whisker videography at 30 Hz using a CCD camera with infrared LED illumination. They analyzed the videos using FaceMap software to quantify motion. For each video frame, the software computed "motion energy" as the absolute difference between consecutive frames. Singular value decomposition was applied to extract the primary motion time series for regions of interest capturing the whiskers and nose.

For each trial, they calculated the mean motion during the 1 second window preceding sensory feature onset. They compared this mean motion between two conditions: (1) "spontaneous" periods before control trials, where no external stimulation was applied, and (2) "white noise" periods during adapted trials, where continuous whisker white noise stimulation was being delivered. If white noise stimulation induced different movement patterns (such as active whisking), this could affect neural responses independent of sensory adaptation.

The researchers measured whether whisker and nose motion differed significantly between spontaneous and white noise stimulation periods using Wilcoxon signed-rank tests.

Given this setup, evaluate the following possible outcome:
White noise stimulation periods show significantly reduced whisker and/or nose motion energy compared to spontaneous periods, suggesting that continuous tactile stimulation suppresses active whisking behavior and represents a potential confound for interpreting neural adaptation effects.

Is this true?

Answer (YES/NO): NO